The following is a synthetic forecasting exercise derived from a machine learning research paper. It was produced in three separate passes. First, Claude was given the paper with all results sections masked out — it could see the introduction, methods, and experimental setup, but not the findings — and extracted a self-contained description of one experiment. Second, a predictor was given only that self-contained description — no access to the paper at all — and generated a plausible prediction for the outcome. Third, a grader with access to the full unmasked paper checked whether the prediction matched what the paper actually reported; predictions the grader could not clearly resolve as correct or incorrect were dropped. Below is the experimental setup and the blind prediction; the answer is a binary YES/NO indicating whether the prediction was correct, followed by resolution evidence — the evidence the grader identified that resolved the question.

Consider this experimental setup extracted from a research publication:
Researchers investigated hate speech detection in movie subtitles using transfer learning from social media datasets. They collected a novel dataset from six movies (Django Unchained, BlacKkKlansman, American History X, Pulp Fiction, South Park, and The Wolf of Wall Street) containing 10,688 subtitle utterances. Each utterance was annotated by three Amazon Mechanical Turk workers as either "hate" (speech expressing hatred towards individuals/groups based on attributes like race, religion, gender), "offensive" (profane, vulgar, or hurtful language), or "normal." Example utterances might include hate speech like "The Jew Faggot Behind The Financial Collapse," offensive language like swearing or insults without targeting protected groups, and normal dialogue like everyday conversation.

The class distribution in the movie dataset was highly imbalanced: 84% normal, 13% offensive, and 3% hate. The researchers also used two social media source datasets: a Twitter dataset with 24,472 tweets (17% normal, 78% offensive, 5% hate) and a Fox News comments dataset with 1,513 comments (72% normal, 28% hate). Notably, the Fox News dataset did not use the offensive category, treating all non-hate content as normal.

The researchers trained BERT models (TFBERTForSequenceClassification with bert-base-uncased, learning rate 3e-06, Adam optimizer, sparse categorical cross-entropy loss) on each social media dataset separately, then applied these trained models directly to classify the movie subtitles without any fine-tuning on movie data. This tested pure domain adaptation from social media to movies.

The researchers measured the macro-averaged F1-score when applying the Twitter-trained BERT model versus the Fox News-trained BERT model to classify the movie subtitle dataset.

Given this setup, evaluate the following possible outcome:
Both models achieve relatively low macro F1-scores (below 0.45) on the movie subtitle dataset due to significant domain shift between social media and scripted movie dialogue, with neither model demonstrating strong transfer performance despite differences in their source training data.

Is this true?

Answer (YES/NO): NO